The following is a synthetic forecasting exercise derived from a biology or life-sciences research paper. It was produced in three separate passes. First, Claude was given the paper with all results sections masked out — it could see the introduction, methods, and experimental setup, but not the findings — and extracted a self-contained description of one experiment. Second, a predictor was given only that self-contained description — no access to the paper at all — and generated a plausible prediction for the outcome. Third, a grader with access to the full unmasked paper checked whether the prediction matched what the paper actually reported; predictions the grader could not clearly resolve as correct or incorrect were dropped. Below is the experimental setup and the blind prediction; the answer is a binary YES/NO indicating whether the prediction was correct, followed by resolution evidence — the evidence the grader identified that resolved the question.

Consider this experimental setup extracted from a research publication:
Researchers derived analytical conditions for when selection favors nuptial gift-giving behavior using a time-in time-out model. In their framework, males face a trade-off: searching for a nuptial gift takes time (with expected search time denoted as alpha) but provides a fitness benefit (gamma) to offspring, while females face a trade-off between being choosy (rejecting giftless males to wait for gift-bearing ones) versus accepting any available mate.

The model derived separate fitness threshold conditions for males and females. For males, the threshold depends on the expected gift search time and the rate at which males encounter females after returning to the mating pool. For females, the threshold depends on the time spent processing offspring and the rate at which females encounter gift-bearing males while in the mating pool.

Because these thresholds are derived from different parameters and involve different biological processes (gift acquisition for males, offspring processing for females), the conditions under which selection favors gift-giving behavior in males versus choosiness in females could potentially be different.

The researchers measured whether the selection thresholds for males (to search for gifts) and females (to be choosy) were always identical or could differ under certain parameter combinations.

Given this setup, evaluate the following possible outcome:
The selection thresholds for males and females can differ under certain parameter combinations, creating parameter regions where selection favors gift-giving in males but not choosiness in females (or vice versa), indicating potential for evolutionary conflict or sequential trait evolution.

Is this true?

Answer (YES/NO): YES